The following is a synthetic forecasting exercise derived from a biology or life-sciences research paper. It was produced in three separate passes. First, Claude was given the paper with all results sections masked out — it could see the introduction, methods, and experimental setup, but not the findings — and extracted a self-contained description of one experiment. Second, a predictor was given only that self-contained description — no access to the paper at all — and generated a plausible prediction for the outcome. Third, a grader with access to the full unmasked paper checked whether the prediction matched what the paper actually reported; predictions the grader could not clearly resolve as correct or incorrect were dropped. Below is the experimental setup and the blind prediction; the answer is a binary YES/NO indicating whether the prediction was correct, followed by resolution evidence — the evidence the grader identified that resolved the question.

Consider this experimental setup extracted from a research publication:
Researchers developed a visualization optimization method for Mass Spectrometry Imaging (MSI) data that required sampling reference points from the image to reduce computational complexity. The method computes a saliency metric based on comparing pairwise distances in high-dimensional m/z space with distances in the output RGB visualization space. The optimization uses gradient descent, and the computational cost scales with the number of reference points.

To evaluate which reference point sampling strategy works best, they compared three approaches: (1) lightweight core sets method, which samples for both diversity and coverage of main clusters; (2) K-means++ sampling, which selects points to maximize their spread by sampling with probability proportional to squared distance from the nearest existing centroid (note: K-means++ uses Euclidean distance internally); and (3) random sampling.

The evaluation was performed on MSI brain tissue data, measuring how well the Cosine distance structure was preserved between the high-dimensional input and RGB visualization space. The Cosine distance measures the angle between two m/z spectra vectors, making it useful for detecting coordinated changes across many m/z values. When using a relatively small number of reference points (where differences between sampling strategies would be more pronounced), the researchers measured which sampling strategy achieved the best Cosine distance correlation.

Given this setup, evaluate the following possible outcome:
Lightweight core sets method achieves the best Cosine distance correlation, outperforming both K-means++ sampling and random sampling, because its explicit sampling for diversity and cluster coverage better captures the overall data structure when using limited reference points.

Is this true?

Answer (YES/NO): NO